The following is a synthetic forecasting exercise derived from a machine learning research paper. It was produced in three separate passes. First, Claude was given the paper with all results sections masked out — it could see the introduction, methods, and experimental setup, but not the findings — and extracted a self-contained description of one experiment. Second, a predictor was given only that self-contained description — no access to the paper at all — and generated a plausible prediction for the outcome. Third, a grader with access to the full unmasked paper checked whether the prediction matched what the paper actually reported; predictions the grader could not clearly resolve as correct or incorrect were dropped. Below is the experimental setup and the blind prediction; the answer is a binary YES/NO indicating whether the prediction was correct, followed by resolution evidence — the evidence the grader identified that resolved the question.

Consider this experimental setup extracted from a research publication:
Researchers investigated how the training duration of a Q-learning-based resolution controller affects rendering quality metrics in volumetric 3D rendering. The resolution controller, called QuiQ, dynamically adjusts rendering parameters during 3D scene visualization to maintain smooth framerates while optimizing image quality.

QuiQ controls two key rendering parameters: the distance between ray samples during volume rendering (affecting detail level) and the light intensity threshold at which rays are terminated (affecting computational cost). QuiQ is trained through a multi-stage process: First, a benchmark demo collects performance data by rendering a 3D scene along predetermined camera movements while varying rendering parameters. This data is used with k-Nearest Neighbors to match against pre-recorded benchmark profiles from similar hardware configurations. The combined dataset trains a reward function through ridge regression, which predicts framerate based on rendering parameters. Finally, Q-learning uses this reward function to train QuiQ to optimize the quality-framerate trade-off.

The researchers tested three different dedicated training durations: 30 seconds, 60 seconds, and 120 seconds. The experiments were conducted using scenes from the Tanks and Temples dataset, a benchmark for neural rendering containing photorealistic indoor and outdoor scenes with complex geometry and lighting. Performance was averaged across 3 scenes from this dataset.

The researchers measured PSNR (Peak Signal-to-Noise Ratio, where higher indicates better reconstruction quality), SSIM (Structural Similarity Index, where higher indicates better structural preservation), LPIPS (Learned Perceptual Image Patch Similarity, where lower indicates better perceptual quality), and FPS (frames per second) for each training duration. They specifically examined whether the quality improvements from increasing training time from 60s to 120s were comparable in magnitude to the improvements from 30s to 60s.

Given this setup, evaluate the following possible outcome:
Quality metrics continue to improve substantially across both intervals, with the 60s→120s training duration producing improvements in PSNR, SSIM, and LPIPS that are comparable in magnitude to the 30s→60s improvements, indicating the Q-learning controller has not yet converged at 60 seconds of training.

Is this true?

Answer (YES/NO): NO